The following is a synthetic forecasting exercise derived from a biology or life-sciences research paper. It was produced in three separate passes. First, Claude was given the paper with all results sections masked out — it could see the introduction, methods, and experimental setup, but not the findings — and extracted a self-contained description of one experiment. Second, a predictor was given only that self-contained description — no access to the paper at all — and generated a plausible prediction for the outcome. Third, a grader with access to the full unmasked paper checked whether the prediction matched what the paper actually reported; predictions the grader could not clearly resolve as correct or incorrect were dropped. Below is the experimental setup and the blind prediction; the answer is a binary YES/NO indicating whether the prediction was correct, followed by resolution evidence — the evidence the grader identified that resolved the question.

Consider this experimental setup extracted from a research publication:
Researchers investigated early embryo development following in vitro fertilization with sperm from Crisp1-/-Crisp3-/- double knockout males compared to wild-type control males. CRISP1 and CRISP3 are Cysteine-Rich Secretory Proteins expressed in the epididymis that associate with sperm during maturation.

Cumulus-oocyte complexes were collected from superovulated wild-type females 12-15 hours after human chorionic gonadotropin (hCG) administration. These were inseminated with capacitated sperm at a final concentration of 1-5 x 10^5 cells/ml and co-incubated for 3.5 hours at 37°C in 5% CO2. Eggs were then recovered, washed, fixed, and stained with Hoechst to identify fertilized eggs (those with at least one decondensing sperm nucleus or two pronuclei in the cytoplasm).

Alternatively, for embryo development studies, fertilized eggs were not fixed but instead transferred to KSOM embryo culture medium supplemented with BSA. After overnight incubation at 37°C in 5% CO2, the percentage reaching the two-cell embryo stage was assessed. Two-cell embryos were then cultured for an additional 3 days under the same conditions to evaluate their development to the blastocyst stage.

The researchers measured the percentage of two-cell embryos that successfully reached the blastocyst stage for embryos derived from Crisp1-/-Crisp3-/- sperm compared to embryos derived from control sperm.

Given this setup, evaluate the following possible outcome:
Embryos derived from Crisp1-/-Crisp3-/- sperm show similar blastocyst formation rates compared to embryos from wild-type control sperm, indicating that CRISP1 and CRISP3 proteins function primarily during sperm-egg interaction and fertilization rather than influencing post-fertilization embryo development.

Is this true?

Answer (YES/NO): NO